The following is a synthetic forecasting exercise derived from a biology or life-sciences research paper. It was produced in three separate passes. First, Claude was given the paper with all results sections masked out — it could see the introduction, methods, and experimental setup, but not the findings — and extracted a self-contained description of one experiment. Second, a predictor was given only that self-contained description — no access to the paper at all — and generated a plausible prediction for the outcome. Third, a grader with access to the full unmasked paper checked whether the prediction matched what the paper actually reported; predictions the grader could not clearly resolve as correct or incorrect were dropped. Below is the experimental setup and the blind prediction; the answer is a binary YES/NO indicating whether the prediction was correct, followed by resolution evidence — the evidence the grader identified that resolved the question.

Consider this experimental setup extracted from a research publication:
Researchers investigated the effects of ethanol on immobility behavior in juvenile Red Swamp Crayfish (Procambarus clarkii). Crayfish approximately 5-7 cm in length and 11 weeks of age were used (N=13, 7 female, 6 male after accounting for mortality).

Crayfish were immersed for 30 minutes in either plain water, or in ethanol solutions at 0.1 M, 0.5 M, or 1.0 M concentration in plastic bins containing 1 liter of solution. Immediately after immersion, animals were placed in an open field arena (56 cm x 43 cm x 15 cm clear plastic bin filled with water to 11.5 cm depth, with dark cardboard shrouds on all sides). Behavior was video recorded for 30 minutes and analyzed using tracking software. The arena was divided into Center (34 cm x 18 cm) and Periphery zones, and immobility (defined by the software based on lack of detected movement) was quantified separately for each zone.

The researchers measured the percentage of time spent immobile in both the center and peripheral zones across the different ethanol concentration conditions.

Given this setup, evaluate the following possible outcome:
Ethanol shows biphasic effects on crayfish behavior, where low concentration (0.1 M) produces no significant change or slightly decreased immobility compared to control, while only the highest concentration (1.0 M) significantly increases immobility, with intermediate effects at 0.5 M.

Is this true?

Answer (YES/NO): NO